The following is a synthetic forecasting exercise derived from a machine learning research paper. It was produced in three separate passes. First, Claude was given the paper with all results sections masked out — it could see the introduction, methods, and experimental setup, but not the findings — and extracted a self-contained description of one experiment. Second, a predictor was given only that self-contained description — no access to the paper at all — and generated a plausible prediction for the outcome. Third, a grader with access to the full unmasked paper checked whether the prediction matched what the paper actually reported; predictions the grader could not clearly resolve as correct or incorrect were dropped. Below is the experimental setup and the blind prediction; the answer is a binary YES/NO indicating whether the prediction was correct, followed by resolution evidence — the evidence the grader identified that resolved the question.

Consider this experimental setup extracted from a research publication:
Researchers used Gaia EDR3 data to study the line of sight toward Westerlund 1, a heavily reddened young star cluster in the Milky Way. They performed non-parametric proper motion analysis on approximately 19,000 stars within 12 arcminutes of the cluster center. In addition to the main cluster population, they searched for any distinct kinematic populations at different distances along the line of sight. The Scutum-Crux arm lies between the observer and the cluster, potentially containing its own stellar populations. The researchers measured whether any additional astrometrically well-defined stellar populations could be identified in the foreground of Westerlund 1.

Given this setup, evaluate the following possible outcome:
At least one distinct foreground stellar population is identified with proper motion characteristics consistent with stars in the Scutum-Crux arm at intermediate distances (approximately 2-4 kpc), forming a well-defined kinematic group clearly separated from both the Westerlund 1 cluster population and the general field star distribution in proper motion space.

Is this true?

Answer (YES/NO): NO